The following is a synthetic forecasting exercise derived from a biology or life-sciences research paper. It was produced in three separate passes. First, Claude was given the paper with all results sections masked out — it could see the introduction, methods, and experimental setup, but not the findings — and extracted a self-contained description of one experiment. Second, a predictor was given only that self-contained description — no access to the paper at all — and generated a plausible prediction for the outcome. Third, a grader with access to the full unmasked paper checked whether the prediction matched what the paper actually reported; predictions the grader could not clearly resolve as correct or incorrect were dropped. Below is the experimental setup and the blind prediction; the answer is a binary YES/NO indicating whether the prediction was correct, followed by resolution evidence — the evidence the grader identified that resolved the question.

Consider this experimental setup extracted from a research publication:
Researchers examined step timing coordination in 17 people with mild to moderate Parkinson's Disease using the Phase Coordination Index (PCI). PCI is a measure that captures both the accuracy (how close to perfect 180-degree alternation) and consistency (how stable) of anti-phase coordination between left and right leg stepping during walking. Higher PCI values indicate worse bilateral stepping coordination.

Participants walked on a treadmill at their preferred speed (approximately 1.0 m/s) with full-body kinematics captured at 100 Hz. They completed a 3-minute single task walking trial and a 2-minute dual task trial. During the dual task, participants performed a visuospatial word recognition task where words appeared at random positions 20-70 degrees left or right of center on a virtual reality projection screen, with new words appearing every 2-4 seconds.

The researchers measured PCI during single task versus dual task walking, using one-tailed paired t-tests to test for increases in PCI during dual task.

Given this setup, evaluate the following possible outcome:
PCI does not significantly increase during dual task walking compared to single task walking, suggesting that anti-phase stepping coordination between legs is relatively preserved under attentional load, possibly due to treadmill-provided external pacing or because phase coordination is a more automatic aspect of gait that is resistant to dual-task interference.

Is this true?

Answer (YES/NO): YES